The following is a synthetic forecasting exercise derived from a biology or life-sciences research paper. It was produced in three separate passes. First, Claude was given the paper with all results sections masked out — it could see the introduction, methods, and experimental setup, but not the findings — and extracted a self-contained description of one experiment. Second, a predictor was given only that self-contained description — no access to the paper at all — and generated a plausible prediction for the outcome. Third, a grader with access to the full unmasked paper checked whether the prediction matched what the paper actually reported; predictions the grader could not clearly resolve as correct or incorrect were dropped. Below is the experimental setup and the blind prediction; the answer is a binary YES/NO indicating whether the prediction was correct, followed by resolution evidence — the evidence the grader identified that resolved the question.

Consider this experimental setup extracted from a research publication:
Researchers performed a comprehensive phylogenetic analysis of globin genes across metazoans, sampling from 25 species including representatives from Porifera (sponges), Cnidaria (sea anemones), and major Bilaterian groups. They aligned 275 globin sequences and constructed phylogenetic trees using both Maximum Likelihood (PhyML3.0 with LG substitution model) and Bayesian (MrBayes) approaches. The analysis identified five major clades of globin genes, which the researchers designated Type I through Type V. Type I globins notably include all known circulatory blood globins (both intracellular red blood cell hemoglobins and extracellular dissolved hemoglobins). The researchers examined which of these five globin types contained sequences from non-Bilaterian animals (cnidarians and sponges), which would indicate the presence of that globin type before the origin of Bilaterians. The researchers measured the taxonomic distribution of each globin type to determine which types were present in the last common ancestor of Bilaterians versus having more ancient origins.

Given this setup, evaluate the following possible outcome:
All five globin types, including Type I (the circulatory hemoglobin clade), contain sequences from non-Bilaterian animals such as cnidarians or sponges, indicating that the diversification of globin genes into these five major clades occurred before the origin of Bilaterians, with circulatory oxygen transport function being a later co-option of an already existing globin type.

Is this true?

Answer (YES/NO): NO